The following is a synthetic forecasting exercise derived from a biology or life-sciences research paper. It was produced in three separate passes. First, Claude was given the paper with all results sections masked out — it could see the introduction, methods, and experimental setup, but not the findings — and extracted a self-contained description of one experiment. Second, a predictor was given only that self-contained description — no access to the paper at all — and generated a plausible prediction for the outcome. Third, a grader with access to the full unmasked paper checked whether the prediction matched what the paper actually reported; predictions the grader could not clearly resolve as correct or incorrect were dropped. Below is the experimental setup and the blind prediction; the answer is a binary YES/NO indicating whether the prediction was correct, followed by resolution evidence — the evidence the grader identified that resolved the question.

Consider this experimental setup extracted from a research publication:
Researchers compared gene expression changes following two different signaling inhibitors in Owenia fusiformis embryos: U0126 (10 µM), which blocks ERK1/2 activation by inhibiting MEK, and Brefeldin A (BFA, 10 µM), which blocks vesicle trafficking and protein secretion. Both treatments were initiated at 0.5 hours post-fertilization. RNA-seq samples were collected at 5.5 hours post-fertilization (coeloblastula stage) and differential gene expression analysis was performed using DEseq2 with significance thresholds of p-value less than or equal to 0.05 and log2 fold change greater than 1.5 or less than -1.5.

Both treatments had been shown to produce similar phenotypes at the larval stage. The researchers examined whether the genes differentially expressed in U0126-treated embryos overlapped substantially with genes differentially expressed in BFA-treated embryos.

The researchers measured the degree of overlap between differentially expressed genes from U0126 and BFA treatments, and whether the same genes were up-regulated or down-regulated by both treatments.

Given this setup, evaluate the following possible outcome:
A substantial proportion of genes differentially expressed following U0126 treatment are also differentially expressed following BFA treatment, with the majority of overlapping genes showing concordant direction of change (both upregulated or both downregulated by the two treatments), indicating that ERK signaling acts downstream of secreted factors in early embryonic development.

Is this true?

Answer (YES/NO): NO